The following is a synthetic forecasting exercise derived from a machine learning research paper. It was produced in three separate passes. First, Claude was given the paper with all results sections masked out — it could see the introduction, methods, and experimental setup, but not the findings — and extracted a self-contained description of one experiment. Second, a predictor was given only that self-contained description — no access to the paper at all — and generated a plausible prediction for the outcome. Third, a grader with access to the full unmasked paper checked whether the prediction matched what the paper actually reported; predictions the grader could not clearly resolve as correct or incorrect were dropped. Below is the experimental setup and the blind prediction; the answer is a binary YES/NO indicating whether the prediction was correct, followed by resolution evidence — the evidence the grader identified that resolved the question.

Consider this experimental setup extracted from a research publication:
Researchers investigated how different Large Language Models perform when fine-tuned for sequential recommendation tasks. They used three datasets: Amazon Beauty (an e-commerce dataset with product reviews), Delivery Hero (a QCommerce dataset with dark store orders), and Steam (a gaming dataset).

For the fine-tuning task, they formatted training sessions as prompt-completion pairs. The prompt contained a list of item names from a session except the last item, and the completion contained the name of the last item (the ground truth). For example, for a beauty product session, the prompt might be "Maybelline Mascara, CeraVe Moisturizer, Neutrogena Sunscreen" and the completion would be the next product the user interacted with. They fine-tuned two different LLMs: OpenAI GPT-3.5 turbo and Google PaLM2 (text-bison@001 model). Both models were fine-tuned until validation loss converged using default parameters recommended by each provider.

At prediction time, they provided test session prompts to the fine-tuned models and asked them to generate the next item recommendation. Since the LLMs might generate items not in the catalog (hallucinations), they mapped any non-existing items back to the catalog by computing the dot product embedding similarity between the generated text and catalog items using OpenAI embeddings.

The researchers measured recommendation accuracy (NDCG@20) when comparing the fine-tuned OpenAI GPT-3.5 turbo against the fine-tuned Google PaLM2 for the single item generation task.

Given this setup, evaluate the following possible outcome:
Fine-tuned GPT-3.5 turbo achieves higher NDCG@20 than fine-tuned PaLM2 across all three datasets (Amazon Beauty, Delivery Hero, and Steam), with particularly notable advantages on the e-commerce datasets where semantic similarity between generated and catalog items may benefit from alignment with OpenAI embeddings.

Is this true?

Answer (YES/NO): NO